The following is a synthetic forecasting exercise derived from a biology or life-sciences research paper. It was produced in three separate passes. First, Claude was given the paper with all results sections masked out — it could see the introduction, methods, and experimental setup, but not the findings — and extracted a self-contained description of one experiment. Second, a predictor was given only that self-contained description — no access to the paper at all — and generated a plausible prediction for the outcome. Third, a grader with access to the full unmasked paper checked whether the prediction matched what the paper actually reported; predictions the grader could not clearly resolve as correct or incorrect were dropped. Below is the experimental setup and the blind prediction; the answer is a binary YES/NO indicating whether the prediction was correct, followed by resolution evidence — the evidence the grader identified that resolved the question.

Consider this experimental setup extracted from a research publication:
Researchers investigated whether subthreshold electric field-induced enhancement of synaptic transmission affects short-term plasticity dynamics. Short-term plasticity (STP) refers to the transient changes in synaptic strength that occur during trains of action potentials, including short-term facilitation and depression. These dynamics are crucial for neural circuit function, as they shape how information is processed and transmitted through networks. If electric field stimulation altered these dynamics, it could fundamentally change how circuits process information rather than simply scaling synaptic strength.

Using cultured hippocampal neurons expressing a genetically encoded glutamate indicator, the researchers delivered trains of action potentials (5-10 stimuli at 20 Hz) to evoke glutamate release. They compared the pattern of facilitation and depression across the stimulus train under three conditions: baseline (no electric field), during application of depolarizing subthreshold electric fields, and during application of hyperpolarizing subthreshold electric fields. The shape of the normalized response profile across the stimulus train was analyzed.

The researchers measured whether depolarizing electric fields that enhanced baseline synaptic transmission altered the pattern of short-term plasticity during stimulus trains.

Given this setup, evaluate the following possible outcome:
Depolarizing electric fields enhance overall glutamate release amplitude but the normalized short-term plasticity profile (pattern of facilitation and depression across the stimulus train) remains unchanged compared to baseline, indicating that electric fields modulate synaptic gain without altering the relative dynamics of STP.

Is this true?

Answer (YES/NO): YES